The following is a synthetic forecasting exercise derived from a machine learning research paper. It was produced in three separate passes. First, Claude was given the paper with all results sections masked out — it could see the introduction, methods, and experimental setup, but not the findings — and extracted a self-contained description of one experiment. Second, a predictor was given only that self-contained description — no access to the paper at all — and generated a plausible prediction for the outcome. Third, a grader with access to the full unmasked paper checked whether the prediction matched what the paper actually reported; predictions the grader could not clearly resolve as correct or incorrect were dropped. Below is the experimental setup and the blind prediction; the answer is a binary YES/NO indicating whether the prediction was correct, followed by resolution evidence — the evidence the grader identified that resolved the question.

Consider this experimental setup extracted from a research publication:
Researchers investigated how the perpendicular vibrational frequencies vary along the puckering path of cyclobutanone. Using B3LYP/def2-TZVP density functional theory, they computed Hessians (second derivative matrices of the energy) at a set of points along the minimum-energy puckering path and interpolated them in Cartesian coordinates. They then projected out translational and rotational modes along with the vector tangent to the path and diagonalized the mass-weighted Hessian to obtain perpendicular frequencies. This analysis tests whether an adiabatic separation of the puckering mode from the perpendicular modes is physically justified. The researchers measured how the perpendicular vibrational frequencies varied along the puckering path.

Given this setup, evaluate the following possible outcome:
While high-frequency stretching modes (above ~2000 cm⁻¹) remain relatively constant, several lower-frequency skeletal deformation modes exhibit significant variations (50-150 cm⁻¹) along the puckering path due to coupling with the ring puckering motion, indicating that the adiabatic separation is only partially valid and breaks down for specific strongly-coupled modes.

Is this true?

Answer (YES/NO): NO